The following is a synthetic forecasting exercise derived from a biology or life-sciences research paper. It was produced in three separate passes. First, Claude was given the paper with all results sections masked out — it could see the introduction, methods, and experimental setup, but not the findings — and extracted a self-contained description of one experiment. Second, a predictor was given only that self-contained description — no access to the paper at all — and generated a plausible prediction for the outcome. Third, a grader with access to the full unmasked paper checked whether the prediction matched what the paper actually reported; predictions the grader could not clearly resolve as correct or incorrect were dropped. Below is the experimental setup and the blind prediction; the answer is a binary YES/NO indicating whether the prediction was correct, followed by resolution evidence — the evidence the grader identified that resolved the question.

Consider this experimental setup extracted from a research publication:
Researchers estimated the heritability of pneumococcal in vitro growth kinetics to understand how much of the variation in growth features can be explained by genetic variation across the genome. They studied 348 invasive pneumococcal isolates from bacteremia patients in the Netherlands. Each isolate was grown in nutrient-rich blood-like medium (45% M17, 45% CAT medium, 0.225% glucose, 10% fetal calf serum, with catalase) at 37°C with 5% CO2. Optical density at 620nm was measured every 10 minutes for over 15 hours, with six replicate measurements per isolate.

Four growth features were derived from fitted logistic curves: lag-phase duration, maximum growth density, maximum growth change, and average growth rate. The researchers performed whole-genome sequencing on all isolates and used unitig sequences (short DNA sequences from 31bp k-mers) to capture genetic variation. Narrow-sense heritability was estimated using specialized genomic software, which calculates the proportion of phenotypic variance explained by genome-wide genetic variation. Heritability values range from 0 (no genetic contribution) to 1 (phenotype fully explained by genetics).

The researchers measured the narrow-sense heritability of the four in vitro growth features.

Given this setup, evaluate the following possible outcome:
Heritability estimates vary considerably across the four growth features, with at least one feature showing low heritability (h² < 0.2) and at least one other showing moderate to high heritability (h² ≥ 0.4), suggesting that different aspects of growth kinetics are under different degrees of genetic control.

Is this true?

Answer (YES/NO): NO